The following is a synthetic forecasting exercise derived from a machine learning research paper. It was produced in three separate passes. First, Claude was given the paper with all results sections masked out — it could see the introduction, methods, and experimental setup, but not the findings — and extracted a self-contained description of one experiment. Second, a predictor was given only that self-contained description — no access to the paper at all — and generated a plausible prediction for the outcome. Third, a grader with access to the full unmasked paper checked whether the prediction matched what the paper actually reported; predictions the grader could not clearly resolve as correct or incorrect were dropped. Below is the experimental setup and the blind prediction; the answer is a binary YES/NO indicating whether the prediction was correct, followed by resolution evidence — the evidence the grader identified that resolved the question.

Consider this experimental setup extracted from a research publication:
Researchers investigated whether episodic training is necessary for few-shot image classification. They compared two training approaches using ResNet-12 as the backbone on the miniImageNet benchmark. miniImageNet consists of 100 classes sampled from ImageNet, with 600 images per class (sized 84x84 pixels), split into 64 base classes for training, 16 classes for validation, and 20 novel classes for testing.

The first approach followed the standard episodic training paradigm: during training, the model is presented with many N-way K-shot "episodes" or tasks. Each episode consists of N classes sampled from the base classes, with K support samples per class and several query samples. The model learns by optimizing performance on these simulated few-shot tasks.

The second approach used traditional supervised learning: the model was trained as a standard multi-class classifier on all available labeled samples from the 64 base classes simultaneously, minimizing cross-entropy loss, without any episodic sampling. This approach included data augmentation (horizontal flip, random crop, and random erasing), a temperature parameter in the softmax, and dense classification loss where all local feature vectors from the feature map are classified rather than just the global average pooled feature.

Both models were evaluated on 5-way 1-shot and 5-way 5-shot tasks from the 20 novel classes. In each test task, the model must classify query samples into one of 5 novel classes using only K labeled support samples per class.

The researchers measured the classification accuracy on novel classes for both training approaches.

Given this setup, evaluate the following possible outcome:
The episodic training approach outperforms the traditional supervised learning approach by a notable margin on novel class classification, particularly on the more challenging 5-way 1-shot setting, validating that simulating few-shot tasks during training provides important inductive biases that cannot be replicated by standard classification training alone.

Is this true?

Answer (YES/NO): NO